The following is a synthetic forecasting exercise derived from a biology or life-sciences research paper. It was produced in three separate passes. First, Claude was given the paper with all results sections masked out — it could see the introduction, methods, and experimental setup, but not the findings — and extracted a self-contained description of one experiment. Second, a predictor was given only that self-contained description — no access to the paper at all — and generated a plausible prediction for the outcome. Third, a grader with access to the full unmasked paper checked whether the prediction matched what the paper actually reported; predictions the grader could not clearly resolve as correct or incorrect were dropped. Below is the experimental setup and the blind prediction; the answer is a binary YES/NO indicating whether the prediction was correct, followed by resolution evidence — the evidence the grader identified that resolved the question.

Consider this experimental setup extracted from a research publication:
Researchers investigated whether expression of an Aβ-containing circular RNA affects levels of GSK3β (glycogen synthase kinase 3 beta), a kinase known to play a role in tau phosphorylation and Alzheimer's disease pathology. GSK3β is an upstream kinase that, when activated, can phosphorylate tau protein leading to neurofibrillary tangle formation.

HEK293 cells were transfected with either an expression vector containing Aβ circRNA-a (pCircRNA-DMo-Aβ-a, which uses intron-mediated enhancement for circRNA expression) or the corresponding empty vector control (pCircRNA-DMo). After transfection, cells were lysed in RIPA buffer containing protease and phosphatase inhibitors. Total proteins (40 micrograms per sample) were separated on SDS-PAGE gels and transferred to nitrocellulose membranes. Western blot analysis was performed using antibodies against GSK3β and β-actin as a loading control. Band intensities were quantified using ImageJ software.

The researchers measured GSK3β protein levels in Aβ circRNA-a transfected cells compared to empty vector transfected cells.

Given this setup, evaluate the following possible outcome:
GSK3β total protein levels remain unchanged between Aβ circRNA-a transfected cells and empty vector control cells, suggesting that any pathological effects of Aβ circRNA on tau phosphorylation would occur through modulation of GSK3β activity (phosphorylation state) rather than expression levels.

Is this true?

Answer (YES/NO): NO